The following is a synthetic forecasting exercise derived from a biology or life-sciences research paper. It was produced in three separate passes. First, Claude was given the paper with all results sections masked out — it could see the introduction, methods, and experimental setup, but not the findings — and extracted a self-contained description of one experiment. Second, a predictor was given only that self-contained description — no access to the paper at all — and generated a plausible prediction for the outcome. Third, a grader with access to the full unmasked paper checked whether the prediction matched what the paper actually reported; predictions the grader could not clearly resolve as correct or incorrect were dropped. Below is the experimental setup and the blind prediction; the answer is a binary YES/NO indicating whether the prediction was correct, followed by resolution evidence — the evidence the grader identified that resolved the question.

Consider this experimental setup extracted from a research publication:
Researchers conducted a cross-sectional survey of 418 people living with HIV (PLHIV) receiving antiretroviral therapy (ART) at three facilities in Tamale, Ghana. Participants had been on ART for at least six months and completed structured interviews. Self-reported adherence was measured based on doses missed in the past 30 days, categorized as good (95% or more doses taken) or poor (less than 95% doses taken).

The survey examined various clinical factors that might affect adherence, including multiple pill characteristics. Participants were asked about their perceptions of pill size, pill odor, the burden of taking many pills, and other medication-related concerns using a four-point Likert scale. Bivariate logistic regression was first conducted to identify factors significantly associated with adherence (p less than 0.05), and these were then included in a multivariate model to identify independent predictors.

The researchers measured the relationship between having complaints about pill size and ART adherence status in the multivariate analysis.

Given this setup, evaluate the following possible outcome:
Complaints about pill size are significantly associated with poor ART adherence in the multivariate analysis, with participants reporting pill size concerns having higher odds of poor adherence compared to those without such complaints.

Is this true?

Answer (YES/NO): YES